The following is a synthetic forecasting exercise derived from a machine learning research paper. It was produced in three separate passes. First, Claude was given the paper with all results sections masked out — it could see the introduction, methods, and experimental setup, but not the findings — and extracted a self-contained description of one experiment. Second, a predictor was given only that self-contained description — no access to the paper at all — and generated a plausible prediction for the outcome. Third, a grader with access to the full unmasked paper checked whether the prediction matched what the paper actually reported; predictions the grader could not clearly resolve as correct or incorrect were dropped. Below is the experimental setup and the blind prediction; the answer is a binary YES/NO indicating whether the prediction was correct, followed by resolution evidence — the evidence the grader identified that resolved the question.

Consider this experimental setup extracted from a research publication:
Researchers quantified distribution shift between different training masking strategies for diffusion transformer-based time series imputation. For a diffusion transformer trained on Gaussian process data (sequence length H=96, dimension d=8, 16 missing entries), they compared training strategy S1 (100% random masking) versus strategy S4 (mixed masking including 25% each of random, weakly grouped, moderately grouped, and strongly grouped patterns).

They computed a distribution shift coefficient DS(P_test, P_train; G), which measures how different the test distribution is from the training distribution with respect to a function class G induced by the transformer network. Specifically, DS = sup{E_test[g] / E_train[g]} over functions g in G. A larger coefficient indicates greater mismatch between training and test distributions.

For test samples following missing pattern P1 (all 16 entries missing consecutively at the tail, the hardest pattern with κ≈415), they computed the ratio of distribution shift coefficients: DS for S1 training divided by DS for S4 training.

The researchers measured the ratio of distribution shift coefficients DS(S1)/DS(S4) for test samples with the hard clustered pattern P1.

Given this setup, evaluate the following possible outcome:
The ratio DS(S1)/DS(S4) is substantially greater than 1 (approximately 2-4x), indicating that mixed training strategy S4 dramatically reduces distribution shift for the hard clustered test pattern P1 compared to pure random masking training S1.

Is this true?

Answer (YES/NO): NO